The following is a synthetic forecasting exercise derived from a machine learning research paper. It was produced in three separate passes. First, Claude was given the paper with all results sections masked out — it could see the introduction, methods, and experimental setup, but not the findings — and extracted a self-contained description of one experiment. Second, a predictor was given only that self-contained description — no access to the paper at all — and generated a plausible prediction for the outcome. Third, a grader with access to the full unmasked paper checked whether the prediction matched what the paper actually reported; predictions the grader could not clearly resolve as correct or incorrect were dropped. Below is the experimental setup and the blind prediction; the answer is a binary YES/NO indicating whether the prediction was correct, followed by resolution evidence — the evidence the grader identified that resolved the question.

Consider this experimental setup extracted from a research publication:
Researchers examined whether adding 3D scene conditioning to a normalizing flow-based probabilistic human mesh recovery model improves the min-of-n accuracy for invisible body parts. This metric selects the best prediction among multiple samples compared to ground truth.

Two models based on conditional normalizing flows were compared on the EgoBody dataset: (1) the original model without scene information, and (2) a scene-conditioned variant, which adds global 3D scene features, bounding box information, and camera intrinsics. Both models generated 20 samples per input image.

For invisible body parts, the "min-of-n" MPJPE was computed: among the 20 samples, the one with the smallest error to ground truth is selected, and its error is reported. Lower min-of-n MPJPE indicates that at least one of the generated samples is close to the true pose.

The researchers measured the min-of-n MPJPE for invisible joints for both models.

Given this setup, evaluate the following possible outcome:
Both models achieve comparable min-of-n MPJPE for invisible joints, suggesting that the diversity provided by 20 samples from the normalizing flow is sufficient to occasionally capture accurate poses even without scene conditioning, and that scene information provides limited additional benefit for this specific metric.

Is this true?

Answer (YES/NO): NO